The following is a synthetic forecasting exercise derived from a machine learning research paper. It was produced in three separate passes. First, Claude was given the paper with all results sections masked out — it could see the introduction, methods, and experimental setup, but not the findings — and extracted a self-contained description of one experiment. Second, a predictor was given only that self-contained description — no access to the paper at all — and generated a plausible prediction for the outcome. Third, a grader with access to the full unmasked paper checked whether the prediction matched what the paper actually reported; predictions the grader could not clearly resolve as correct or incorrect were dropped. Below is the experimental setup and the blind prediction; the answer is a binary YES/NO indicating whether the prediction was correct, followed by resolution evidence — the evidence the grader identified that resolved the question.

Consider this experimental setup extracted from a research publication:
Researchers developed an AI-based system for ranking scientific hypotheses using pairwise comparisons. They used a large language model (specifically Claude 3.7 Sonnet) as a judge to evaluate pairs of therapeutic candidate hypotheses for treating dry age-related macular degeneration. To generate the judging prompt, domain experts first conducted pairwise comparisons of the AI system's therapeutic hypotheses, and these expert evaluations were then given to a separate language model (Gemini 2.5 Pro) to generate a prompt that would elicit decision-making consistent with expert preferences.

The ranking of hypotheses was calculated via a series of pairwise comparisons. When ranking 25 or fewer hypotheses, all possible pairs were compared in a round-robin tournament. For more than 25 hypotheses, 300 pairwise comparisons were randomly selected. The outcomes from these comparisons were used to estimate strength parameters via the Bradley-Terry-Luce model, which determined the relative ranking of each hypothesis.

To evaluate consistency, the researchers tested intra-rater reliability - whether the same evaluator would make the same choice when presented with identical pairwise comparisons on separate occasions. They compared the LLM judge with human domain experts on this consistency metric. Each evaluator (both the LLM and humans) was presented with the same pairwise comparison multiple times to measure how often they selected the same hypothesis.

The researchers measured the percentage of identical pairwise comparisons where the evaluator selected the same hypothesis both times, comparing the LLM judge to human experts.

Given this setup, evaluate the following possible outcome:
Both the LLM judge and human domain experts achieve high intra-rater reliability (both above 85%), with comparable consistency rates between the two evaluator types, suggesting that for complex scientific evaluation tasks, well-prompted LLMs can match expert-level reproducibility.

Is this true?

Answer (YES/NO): NO